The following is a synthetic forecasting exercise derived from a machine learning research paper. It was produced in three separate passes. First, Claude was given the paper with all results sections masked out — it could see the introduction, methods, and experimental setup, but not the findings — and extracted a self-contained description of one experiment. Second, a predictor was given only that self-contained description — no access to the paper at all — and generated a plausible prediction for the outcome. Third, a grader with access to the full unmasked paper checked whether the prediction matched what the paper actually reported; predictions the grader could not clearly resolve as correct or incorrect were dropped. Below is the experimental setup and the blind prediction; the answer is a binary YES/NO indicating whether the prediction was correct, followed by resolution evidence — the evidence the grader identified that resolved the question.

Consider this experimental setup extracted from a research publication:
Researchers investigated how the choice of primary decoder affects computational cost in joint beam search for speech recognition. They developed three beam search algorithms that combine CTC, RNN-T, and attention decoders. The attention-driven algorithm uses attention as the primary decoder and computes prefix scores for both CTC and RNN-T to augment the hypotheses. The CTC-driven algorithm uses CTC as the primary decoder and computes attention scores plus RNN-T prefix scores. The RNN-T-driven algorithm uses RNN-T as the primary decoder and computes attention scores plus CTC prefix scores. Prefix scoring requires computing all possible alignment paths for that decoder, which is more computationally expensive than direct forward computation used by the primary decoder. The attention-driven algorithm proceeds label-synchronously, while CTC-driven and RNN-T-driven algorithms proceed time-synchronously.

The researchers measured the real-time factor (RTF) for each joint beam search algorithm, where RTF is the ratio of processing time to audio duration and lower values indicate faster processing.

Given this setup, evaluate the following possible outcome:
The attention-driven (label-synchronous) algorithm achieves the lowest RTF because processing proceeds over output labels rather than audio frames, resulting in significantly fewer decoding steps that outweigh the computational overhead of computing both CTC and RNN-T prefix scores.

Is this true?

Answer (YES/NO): NO